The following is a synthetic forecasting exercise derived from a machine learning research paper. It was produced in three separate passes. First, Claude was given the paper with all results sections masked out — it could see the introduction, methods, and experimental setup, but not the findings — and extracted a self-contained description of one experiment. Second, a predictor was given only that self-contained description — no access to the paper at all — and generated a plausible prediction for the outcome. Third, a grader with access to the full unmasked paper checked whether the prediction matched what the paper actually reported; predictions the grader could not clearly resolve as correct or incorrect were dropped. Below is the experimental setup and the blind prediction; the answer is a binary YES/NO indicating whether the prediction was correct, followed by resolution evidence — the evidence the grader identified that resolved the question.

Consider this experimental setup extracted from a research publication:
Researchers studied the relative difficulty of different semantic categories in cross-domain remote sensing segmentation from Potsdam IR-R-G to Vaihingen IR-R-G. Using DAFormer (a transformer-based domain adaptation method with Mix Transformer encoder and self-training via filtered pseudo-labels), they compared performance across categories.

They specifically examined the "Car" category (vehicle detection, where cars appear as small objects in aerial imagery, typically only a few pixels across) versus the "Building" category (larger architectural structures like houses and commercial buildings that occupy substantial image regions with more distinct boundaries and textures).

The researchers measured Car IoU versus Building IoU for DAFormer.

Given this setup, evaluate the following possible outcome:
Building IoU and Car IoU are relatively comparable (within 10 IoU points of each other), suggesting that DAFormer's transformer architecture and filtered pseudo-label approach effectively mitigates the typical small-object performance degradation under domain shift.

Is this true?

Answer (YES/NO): NO